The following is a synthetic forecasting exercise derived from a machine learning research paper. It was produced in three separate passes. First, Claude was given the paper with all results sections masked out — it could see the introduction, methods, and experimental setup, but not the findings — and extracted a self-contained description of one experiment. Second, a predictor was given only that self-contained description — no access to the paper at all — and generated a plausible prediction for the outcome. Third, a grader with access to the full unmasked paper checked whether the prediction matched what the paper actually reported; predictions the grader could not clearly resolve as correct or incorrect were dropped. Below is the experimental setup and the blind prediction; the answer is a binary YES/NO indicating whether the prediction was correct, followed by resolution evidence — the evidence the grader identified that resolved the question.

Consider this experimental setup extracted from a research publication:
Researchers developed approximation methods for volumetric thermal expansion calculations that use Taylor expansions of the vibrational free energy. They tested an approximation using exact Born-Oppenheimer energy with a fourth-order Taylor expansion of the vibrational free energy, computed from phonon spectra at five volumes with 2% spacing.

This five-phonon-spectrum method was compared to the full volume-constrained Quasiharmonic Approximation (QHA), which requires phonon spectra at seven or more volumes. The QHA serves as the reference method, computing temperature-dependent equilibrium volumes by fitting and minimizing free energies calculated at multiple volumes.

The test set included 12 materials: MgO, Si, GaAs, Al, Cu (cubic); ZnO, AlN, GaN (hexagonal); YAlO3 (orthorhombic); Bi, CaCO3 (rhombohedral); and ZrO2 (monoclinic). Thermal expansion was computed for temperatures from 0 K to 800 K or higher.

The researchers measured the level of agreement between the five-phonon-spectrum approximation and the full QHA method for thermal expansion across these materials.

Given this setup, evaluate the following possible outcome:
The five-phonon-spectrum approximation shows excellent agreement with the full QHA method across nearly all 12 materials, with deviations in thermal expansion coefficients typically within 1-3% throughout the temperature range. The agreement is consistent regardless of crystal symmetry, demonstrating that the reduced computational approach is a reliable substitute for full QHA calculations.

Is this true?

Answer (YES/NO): YES